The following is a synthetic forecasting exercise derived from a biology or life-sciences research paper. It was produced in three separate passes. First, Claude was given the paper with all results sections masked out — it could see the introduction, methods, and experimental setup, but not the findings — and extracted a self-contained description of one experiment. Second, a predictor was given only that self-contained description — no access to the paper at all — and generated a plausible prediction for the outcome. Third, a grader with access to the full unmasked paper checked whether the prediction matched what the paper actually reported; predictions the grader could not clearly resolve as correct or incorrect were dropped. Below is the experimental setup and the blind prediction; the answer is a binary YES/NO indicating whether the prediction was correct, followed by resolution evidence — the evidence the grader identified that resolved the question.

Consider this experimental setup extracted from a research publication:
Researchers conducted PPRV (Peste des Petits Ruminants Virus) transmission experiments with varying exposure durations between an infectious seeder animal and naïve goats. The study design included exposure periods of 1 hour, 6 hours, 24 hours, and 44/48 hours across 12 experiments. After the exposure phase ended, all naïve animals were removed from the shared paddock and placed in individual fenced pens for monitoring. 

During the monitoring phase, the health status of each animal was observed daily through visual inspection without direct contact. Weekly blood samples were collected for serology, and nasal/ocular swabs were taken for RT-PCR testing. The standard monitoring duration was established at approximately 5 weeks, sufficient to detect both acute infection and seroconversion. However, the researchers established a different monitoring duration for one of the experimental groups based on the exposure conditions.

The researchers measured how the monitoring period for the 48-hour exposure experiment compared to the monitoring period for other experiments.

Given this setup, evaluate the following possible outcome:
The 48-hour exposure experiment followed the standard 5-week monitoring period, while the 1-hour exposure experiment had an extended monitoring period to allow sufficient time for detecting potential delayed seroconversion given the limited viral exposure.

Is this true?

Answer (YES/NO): NO